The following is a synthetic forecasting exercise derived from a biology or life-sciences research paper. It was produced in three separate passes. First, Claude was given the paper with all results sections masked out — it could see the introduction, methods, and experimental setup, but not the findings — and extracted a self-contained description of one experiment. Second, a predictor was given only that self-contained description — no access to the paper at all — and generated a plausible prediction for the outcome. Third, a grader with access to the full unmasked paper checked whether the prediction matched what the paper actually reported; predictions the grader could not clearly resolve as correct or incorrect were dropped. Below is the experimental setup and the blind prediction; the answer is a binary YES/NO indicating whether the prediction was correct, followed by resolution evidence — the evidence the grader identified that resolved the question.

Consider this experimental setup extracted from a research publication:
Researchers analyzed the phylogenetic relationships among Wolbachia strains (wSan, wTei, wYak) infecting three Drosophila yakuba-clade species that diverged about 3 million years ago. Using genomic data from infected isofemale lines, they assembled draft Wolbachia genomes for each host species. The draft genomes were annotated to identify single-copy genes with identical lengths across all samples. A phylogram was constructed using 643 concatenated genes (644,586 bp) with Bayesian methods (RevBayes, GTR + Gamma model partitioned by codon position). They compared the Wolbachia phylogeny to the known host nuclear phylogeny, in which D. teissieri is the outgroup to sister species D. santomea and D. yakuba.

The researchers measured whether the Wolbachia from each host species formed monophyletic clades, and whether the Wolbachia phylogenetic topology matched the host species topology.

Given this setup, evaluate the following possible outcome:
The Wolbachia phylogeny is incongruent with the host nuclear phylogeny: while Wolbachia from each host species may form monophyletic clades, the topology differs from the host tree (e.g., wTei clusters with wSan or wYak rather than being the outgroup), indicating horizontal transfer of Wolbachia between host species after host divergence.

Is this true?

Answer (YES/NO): NO